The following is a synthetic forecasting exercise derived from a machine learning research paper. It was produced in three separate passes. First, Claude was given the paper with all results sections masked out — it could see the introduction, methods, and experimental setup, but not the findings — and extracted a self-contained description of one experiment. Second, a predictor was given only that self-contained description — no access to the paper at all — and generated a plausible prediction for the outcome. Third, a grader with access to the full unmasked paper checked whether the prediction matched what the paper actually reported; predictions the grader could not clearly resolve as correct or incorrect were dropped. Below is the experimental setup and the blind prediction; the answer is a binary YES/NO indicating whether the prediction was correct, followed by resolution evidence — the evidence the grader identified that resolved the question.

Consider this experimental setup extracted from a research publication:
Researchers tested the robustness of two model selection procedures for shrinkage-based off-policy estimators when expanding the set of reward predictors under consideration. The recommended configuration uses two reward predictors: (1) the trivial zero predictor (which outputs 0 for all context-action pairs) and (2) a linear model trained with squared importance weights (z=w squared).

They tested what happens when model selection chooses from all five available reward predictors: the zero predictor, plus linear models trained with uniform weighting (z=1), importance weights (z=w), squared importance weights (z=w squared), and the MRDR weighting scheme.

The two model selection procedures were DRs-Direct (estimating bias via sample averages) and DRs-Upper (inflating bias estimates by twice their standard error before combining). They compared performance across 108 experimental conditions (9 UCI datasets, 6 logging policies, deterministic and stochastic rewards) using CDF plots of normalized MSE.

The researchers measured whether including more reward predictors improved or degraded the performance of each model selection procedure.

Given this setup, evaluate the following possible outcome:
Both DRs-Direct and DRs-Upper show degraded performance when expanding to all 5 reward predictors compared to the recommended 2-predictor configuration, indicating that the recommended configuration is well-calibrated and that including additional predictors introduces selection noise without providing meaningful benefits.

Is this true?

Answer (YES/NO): NO